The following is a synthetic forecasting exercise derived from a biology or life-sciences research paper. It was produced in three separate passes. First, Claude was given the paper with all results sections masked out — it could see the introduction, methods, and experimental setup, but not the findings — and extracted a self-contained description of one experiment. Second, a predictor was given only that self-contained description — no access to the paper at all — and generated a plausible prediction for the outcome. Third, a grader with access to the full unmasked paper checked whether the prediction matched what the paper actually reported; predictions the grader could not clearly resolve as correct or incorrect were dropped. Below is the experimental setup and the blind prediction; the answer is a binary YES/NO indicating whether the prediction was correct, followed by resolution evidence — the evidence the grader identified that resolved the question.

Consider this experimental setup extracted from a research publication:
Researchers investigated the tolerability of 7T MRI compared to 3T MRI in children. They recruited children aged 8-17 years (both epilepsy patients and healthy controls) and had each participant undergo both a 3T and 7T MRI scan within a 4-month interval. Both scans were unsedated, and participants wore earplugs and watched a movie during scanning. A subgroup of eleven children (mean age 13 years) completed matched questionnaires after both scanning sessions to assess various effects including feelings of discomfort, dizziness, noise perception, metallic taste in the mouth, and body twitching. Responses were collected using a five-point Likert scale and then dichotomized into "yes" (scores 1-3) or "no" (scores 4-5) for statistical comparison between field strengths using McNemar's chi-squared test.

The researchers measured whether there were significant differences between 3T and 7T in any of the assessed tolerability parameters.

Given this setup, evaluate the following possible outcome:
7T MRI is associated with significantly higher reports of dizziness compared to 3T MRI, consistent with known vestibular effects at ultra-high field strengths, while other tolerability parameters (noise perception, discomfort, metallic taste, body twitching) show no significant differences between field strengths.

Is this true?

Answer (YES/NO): YES